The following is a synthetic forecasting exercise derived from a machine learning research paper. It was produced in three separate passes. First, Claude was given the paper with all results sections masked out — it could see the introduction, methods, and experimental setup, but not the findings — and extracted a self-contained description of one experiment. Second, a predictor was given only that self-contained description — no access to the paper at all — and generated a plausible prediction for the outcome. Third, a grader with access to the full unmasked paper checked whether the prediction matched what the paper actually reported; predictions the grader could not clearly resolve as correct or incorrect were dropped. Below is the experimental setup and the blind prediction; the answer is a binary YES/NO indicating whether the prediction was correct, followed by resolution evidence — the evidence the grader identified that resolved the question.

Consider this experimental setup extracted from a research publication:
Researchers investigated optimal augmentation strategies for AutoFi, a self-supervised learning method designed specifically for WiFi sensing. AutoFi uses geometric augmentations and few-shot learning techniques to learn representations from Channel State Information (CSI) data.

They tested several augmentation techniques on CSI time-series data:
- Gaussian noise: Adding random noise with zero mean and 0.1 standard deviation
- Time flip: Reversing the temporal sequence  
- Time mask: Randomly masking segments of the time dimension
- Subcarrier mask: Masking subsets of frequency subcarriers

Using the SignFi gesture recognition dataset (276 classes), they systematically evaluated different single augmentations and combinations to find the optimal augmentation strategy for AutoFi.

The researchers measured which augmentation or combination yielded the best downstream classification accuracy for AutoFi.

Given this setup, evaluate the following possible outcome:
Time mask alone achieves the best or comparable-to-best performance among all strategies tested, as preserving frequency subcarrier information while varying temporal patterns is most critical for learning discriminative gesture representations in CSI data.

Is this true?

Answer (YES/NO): NO